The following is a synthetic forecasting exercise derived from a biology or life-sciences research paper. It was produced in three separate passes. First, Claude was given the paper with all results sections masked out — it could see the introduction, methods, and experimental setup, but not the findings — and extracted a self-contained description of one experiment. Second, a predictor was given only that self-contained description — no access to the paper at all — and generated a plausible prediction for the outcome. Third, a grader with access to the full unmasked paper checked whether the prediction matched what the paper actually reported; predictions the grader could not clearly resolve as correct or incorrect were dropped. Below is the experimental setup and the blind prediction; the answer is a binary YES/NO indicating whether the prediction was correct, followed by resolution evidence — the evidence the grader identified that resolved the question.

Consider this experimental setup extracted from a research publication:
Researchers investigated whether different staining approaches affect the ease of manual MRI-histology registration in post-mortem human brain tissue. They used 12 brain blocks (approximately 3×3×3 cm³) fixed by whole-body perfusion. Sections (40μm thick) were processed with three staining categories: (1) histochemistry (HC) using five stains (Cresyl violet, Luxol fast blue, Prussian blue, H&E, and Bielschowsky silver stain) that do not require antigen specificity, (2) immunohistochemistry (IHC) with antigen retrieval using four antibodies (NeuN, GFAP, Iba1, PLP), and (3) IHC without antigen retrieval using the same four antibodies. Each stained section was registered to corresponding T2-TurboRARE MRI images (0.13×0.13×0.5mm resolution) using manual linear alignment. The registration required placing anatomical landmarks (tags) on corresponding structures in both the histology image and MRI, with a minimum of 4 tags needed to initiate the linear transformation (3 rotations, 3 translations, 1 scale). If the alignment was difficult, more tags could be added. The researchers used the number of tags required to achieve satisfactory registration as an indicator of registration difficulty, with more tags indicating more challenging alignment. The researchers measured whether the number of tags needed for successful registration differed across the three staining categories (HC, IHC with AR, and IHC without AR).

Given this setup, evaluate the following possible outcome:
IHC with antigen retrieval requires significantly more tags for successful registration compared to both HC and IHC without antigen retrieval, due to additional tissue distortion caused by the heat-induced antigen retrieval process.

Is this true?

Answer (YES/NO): NO